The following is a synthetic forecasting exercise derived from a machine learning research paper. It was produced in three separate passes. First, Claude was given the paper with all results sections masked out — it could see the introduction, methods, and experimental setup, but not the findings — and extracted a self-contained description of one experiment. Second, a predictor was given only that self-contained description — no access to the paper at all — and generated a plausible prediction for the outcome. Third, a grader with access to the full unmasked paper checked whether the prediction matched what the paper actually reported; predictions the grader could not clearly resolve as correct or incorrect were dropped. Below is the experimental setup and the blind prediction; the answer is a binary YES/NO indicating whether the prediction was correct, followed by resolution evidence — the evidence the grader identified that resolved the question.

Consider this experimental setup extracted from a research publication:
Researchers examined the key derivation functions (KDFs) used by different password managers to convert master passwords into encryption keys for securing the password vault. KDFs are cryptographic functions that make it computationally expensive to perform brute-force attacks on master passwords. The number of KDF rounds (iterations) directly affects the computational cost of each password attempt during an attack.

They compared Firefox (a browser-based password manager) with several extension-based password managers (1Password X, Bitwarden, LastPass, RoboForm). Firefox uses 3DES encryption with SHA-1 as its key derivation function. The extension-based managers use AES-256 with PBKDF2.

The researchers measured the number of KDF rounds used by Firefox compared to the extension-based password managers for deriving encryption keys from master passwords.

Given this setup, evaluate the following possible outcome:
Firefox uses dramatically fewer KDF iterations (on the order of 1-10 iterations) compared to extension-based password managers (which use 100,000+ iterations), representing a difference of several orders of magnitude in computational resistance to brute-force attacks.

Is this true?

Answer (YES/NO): NO